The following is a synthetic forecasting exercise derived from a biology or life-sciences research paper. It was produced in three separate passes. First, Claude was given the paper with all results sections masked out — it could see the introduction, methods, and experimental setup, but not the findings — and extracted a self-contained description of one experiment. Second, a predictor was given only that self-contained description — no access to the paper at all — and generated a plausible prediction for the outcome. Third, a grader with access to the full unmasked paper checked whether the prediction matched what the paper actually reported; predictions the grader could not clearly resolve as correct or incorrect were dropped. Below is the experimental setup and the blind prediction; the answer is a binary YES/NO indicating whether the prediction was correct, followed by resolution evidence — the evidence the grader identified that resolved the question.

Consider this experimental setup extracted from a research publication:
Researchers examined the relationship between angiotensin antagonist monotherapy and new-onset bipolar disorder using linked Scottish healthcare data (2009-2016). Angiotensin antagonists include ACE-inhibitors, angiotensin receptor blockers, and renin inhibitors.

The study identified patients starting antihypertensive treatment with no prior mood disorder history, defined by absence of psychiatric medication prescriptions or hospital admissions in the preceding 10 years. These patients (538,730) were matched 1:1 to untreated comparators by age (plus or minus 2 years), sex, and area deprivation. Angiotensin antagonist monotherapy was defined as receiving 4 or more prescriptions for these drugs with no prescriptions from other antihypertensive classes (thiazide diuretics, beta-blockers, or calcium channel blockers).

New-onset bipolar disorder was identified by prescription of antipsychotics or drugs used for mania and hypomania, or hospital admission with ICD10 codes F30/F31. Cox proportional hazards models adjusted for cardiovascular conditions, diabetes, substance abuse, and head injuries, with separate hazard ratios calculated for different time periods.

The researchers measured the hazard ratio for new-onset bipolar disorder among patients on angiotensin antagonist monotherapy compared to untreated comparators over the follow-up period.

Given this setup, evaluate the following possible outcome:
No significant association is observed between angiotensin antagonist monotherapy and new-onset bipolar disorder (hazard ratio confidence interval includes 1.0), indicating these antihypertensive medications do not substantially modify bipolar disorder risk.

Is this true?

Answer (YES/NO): NO